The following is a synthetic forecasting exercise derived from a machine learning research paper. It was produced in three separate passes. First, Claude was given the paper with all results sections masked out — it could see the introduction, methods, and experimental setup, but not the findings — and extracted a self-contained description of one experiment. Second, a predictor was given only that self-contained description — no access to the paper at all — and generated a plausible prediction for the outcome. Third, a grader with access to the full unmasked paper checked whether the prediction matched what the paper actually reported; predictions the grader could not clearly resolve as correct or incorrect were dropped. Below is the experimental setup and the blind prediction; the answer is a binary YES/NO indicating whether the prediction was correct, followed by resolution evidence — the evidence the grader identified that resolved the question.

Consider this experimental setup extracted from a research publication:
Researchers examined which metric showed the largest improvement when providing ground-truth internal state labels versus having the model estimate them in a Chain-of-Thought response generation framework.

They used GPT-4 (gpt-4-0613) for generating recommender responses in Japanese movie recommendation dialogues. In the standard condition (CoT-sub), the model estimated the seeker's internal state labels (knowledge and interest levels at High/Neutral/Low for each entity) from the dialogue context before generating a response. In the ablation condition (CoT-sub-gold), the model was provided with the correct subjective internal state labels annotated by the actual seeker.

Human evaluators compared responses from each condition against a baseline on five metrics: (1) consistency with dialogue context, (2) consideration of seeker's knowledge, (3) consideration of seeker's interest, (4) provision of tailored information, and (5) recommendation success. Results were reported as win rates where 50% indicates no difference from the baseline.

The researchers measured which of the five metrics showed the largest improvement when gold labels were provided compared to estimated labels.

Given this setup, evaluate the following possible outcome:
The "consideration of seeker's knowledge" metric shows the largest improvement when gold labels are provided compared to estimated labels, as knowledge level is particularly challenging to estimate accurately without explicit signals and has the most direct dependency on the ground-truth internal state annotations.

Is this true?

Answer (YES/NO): NO